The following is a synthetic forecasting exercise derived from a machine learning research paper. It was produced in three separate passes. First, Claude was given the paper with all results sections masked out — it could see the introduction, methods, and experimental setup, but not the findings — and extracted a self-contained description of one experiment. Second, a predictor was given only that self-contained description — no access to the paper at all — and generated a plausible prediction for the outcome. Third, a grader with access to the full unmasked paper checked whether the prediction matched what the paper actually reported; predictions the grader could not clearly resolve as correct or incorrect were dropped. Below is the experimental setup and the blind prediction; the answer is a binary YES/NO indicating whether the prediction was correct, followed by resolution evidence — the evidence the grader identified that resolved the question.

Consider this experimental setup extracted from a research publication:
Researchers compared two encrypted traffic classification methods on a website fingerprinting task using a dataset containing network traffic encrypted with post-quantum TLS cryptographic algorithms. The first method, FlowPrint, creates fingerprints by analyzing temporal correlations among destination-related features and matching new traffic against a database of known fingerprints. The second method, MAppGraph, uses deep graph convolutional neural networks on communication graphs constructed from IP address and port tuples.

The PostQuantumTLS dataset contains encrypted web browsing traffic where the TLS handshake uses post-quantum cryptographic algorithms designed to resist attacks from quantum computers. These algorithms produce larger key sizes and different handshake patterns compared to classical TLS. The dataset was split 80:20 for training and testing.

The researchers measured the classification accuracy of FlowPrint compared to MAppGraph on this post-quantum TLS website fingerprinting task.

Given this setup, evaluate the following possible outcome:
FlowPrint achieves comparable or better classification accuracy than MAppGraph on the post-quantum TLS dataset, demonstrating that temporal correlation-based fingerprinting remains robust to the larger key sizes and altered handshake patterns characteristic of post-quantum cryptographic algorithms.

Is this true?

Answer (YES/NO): YES